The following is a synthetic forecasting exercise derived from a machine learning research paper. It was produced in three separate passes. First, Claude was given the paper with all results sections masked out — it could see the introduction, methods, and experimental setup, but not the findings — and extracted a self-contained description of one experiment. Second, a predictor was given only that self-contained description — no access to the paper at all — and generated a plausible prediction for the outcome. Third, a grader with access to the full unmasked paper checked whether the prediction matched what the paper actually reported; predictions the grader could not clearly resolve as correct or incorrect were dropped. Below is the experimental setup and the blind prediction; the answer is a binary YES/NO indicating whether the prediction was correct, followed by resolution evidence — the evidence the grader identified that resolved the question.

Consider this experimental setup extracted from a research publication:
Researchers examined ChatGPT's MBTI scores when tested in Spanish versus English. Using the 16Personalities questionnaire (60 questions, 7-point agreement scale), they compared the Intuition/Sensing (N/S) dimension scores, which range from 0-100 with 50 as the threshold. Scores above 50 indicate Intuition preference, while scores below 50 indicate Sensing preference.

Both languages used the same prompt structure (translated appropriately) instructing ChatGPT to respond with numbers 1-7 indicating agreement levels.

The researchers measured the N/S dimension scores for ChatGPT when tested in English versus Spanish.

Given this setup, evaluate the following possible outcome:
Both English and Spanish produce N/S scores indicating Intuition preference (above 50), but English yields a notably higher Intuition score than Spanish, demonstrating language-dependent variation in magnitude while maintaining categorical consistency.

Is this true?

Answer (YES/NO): NO